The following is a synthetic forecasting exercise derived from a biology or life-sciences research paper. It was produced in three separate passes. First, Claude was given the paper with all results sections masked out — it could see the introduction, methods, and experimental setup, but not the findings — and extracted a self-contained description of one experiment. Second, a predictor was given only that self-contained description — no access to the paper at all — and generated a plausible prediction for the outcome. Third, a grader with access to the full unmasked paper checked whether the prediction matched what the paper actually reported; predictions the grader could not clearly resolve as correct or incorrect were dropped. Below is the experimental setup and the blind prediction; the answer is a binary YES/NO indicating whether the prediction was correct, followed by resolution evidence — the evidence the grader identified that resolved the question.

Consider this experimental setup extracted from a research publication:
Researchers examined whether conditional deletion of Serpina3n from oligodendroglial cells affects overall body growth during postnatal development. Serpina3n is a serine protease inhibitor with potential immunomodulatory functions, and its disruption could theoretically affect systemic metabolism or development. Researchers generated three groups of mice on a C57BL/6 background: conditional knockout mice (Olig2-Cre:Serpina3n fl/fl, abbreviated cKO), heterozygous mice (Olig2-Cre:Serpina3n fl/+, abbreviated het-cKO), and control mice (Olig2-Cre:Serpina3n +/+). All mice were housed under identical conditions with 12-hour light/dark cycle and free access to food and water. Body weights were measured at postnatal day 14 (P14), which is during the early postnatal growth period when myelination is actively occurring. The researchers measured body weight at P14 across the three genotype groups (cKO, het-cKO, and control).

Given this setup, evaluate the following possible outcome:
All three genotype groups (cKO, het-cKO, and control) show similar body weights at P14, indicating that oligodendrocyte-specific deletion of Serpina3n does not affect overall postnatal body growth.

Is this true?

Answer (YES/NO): YES